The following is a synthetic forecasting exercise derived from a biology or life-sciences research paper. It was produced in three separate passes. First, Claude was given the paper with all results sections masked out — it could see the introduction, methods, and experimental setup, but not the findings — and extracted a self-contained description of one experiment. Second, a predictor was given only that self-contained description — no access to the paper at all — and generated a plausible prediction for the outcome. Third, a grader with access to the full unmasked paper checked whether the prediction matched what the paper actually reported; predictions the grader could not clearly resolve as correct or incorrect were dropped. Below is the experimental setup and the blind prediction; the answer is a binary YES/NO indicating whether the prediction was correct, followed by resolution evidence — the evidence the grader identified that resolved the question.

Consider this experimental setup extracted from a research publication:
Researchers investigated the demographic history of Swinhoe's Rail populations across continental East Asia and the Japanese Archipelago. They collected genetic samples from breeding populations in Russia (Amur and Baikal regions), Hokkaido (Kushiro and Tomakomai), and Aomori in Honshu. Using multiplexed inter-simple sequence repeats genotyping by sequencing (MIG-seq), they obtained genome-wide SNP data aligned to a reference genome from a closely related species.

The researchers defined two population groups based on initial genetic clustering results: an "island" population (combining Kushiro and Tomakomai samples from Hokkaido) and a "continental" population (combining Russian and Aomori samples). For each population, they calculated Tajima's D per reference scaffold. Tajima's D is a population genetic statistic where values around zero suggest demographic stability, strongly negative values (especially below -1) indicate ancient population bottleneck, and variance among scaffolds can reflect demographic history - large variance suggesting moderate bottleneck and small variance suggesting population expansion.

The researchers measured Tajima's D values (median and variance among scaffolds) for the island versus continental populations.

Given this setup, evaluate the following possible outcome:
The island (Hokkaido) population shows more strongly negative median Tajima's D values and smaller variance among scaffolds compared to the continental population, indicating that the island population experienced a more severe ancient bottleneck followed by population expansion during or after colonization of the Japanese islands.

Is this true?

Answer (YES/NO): NO